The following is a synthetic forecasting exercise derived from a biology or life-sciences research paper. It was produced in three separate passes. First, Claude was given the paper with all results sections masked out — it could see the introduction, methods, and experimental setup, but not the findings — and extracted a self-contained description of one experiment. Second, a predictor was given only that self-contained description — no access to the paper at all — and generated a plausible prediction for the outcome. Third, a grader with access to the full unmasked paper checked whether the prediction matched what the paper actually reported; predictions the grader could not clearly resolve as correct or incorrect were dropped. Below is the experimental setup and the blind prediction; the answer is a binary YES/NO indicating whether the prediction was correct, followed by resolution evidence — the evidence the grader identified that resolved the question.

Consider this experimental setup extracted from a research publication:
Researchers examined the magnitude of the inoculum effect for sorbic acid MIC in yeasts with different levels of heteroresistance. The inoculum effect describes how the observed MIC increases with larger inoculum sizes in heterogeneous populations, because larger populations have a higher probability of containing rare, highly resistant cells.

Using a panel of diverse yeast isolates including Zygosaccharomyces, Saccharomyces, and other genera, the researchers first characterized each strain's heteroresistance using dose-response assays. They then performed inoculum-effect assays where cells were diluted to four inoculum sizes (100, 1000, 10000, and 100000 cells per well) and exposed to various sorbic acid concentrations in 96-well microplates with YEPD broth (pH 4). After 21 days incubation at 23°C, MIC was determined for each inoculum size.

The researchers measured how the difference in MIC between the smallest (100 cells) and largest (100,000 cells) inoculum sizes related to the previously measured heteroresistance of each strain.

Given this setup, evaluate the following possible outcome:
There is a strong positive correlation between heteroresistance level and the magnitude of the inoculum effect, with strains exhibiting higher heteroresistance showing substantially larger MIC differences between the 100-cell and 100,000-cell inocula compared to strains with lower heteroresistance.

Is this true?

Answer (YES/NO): NO